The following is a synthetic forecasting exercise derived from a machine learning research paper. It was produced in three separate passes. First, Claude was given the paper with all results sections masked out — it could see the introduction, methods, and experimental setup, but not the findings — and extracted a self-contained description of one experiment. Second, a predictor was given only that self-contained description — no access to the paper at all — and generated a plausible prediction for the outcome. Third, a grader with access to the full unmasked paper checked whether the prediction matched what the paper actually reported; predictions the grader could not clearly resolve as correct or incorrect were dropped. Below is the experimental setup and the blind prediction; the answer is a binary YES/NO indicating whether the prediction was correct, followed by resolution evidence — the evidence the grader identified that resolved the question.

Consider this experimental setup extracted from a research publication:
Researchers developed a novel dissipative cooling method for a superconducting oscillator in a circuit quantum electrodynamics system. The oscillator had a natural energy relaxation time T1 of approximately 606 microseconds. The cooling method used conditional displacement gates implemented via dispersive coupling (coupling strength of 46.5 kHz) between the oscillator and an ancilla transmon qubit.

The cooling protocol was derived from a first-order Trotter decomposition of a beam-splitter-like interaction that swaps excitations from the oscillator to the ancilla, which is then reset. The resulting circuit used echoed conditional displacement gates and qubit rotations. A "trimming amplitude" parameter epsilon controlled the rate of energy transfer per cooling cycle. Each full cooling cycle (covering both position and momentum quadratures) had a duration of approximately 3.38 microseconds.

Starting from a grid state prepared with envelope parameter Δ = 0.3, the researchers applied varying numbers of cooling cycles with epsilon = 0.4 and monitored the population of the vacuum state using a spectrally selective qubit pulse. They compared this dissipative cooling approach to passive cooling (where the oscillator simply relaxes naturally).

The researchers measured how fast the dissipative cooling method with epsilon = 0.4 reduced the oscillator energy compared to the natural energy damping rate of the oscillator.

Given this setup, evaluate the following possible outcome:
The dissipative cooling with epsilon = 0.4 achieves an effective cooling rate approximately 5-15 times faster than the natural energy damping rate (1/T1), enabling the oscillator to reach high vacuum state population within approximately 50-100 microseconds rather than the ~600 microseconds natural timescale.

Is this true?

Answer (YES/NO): NO